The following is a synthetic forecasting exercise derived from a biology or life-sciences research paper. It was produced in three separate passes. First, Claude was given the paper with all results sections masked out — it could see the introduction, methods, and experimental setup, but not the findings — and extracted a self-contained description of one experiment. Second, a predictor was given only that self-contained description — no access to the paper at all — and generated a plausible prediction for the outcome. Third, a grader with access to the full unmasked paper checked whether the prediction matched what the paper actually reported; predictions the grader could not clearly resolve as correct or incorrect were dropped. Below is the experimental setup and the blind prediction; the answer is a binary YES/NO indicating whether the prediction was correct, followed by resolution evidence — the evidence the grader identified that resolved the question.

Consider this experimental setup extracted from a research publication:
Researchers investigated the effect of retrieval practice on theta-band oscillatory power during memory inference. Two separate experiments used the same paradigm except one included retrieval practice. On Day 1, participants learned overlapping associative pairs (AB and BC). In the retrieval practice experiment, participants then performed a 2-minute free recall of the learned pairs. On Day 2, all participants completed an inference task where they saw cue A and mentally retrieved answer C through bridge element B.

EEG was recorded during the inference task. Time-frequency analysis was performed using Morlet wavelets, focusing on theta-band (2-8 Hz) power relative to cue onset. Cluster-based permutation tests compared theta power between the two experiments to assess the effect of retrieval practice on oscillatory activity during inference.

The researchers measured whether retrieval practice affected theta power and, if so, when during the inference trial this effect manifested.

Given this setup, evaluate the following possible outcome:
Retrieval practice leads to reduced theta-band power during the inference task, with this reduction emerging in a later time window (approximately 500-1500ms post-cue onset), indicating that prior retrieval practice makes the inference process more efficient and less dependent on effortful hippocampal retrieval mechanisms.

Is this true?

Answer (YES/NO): NO